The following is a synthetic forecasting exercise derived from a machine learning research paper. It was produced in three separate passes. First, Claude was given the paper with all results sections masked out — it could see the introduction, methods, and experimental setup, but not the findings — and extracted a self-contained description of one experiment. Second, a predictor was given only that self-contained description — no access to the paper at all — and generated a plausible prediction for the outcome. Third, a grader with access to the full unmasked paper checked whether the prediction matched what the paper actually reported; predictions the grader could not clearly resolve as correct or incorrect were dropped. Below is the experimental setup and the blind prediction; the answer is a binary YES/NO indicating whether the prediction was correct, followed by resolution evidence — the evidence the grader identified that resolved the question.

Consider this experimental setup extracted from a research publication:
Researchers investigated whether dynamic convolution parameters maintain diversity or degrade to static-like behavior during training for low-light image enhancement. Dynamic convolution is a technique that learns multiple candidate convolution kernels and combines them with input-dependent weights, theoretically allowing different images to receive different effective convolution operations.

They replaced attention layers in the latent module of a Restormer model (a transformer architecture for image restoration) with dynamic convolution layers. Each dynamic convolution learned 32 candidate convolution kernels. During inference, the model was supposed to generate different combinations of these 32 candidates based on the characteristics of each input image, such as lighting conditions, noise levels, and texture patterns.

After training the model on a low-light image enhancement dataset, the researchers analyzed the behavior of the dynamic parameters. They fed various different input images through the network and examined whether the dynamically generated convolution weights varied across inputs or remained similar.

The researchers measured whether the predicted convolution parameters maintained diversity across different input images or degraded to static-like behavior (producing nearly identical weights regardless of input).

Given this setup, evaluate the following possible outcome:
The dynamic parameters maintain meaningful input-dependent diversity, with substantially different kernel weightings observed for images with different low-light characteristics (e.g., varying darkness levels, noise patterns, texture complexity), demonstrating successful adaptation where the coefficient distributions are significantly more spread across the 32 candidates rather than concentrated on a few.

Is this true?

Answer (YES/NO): NO